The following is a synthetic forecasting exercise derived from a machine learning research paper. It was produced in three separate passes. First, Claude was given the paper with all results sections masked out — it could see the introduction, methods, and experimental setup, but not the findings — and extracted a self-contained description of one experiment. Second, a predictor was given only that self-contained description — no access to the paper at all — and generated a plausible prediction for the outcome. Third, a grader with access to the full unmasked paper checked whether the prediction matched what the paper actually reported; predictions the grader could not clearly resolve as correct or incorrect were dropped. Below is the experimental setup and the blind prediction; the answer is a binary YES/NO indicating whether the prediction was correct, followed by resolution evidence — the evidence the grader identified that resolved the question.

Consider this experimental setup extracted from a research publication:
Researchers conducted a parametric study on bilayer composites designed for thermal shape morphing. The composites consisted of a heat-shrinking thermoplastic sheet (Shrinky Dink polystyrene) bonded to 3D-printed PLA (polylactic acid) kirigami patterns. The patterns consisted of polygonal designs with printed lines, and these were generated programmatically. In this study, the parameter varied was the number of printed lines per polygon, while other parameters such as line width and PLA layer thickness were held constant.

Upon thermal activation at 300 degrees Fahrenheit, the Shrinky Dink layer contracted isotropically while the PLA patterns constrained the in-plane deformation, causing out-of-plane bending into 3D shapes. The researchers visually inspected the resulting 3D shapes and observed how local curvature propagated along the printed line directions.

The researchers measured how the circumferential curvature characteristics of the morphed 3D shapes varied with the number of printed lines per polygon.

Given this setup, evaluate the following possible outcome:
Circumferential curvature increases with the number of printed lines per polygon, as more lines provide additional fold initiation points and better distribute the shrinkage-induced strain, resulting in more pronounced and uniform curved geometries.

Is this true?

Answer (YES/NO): NO